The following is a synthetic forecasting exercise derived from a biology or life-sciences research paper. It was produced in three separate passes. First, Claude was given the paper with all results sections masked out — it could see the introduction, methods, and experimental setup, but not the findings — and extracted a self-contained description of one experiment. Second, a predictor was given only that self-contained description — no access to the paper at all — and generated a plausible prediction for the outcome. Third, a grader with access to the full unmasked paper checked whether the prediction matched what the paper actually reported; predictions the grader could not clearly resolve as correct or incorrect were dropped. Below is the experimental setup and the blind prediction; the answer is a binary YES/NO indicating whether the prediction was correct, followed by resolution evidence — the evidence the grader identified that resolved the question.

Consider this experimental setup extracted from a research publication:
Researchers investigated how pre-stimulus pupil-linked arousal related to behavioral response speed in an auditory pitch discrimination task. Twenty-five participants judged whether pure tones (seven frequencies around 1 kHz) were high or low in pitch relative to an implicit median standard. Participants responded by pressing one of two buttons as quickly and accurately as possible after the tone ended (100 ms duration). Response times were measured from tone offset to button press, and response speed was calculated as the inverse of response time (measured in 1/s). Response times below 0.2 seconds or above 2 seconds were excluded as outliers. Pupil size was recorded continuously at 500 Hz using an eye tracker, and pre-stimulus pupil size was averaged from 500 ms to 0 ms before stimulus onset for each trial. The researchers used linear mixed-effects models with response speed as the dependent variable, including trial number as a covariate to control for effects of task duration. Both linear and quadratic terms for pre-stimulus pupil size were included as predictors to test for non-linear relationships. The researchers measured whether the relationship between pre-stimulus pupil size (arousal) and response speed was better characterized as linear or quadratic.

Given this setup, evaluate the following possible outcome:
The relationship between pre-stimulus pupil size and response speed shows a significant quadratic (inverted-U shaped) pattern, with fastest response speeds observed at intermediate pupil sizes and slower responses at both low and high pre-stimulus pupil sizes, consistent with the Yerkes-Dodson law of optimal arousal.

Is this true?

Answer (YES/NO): NO